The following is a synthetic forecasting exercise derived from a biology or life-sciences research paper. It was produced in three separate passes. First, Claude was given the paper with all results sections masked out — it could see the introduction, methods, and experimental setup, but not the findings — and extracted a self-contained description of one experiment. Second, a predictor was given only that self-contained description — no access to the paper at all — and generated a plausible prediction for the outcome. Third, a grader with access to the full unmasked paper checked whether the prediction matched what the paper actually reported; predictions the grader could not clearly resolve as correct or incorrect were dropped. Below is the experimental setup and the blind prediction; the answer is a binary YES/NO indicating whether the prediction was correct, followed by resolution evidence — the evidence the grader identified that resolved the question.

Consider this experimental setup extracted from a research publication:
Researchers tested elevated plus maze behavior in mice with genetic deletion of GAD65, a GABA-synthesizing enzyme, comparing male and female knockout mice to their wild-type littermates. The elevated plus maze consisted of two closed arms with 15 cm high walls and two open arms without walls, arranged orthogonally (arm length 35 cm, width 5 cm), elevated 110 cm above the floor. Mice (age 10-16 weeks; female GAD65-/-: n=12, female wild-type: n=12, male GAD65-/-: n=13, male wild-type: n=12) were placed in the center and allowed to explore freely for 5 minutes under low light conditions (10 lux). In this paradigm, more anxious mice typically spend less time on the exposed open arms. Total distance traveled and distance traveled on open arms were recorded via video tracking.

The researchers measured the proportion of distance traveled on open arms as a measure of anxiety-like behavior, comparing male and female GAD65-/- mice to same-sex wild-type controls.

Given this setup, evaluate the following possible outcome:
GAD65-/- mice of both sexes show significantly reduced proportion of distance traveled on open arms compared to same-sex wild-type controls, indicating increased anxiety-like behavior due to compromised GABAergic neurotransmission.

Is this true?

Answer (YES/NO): NO